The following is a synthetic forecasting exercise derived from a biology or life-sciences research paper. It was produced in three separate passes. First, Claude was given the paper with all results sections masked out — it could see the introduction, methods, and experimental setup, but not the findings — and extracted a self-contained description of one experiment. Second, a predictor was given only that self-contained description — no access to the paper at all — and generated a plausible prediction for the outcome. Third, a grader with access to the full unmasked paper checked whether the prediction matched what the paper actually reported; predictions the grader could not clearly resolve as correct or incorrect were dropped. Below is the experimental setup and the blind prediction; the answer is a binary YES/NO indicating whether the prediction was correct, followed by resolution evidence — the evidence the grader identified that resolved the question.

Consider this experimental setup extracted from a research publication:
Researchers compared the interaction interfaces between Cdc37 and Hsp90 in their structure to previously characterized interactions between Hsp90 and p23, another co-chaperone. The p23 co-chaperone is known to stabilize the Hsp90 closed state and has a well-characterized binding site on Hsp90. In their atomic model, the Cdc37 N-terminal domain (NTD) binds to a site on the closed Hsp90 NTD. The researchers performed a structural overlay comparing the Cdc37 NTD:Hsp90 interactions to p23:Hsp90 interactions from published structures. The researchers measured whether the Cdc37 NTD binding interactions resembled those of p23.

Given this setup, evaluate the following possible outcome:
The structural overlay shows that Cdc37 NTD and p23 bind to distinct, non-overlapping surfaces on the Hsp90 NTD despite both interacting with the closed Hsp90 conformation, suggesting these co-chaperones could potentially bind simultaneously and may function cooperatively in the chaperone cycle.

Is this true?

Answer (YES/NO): NO